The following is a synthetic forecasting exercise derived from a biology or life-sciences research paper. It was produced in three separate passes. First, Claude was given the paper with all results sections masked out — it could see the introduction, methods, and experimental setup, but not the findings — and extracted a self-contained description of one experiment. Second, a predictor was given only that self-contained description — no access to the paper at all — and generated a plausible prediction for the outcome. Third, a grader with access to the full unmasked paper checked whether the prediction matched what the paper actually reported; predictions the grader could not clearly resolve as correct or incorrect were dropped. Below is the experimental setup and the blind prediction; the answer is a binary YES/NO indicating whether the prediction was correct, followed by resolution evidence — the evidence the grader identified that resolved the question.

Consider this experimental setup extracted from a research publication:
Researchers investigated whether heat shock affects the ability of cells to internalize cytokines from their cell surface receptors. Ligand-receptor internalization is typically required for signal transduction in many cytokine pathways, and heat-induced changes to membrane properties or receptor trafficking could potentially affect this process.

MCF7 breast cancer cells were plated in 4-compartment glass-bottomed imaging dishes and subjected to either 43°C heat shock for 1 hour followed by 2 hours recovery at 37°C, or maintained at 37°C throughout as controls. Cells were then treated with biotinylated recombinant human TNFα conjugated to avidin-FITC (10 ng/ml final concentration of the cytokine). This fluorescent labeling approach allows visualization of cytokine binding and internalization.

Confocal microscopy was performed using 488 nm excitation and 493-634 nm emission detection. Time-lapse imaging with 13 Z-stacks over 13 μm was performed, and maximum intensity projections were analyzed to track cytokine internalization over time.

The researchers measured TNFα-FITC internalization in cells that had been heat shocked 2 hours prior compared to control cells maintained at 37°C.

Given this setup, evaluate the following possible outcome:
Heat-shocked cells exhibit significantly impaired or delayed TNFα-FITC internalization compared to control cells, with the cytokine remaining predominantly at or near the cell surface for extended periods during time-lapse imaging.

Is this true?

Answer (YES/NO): NO